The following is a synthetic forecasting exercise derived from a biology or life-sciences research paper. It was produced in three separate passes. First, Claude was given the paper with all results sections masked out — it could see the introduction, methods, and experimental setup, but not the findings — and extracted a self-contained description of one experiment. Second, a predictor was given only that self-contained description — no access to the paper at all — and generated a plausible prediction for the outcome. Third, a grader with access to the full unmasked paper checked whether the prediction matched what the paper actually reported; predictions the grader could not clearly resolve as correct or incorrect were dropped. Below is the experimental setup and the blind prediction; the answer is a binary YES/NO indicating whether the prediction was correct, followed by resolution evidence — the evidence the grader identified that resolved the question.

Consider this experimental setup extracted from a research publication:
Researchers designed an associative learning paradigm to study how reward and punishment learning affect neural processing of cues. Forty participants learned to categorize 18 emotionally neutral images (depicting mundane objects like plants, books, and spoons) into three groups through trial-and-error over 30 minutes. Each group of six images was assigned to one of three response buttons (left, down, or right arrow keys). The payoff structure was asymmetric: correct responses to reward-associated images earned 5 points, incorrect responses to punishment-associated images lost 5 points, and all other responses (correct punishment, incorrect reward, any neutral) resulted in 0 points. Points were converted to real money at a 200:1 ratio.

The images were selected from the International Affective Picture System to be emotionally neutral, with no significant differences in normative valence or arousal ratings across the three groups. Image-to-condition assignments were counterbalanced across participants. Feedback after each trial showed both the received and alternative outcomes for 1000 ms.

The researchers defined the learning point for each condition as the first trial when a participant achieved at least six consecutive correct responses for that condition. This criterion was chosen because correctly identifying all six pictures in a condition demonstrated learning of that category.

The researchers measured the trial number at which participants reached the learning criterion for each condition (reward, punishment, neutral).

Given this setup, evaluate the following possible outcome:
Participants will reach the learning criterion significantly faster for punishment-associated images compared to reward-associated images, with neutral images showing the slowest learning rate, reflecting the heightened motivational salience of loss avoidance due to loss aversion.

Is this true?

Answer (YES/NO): NO